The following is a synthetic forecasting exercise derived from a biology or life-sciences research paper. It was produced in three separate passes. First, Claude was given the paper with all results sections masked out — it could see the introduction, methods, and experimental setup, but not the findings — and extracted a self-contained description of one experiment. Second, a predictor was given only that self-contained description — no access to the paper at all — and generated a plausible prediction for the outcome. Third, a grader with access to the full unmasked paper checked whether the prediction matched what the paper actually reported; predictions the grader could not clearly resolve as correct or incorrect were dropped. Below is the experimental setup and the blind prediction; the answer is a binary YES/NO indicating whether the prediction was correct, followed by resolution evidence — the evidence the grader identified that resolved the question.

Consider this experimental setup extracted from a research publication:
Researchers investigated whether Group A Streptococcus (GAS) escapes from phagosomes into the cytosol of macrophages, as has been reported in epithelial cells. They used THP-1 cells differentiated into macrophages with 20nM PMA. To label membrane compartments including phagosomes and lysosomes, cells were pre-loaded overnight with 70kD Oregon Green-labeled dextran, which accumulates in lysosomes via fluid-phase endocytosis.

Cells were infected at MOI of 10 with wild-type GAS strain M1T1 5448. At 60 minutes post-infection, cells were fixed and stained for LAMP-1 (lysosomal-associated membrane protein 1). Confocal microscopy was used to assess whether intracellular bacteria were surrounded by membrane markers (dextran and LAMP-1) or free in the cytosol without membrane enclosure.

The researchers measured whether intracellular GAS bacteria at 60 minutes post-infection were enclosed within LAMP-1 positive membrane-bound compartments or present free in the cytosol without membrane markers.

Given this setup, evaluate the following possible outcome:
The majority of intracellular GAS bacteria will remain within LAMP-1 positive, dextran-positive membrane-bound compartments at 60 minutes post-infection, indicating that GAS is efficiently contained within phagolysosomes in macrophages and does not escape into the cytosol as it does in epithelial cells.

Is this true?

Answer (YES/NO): YES